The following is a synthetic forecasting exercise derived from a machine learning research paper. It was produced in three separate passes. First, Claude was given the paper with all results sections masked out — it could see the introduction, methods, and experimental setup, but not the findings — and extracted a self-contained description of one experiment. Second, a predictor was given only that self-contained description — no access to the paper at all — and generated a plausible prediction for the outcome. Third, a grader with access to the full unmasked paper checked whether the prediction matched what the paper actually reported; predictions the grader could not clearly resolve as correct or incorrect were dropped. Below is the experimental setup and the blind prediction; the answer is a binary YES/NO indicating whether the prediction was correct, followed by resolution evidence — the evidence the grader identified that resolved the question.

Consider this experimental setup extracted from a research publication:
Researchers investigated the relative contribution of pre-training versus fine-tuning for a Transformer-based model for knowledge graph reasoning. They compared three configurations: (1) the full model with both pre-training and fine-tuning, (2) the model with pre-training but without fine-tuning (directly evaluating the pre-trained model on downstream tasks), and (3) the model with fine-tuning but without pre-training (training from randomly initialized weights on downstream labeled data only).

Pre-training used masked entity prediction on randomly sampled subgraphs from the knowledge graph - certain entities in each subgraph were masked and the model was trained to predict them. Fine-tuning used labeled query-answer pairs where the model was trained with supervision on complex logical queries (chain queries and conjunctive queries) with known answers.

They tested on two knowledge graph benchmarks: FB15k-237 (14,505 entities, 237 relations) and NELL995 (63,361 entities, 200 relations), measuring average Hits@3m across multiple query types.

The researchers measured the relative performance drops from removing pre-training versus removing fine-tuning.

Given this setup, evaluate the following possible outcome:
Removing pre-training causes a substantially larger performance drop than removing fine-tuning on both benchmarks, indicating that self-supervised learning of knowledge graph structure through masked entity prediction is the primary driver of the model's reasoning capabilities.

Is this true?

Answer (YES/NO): YES